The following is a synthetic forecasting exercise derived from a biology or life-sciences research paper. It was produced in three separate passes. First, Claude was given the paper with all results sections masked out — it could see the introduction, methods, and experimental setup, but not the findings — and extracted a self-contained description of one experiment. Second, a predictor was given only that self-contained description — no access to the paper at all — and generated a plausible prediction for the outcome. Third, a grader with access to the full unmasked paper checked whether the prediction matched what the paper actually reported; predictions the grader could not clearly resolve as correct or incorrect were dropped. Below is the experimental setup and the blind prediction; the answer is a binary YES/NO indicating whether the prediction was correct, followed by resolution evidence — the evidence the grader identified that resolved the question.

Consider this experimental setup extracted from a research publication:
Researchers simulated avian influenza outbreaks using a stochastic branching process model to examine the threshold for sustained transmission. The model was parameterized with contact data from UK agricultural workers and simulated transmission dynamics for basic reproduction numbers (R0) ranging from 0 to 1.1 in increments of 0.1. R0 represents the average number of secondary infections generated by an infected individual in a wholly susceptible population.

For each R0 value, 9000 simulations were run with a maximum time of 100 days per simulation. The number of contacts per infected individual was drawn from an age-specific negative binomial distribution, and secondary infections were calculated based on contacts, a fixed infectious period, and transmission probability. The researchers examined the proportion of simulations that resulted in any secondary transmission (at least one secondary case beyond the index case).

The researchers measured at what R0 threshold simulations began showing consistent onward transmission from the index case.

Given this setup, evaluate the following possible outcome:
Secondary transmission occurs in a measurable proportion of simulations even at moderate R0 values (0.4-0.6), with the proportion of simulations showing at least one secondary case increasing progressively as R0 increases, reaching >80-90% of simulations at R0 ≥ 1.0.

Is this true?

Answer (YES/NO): NO